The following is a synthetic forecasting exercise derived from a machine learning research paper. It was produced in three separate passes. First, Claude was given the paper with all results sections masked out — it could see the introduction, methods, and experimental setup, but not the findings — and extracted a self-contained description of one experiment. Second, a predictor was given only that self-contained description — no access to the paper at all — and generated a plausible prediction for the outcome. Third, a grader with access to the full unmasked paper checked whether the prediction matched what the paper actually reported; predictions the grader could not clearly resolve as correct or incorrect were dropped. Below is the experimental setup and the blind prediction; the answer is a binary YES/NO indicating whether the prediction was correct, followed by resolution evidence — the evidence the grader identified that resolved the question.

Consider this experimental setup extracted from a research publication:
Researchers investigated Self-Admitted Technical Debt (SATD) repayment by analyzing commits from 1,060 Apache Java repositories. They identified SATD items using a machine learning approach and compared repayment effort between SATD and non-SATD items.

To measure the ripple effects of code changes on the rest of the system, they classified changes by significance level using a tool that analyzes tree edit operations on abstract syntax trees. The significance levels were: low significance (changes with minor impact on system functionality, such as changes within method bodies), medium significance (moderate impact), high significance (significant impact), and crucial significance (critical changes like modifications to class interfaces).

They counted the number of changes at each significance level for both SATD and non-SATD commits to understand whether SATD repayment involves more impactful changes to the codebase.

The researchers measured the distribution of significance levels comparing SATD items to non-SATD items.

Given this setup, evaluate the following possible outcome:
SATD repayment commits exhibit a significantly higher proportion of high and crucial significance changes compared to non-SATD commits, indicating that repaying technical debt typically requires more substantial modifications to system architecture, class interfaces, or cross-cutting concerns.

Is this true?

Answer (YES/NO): NO